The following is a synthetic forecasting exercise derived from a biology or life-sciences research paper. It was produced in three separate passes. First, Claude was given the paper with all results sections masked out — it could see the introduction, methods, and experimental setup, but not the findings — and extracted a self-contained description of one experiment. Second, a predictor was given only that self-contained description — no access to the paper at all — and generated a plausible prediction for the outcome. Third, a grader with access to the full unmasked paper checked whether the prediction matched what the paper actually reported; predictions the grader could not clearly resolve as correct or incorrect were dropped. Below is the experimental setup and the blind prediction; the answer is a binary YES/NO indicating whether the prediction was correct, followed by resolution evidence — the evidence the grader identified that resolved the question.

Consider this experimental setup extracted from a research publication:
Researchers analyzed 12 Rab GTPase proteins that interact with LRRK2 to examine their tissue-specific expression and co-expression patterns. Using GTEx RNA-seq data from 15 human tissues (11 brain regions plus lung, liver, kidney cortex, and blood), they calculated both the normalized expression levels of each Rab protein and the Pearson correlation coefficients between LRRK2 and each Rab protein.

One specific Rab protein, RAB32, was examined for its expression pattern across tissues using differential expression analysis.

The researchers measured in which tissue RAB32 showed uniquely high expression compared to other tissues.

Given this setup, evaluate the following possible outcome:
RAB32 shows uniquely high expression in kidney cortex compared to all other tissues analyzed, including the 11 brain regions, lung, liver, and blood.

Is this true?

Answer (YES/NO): NO